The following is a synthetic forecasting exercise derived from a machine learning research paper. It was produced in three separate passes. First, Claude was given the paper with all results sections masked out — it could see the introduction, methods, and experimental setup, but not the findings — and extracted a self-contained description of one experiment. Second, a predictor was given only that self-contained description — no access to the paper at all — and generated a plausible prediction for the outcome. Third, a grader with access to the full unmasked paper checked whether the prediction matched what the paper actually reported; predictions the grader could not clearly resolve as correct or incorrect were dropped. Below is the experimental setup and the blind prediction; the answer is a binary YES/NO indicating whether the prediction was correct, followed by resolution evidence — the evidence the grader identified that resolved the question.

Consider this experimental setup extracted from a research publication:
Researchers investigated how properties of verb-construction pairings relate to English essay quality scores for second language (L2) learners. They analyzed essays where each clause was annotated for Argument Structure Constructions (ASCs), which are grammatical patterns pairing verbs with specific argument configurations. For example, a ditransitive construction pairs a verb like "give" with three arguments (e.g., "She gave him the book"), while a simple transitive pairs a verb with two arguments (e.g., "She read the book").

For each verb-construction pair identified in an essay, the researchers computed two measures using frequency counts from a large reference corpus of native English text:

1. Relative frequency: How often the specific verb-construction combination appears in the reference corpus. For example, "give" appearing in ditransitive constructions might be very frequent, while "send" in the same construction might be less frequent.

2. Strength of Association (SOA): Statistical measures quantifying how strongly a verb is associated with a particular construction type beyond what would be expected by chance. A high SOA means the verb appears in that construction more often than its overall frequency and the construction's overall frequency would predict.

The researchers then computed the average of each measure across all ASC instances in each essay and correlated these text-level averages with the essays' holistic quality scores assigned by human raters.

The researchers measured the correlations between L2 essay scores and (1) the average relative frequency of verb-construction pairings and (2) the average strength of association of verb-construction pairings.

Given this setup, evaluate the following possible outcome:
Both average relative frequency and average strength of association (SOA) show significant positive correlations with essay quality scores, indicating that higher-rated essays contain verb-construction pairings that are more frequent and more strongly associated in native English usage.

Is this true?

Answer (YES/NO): NO